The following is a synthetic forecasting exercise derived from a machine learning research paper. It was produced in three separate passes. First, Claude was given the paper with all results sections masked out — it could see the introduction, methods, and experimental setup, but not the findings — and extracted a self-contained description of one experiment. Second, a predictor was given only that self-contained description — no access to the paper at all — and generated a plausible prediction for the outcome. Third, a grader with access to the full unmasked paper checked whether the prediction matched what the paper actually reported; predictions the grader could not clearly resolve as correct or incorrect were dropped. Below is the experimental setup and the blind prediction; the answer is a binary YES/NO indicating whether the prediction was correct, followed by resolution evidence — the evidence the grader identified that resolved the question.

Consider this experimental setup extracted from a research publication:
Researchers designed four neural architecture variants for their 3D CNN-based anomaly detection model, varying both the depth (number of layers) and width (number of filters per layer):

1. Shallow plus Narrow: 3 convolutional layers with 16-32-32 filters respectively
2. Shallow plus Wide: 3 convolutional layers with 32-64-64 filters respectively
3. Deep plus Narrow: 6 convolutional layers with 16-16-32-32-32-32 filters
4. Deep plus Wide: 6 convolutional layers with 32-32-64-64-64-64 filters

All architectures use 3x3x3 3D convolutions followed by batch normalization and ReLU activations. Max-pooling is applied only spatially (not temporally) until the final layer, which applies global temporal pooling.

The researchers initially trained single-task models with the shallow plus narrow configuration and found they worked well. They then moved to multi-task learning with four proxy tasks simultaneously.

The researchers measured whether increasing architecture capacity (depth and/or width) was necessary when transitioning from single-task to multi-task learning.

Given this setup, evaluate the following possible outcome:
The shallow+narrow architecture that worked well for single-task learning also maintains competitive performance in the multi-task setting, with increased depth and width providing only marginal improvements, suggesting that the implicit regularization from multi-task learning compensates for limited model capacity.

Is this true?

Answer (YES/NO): NO